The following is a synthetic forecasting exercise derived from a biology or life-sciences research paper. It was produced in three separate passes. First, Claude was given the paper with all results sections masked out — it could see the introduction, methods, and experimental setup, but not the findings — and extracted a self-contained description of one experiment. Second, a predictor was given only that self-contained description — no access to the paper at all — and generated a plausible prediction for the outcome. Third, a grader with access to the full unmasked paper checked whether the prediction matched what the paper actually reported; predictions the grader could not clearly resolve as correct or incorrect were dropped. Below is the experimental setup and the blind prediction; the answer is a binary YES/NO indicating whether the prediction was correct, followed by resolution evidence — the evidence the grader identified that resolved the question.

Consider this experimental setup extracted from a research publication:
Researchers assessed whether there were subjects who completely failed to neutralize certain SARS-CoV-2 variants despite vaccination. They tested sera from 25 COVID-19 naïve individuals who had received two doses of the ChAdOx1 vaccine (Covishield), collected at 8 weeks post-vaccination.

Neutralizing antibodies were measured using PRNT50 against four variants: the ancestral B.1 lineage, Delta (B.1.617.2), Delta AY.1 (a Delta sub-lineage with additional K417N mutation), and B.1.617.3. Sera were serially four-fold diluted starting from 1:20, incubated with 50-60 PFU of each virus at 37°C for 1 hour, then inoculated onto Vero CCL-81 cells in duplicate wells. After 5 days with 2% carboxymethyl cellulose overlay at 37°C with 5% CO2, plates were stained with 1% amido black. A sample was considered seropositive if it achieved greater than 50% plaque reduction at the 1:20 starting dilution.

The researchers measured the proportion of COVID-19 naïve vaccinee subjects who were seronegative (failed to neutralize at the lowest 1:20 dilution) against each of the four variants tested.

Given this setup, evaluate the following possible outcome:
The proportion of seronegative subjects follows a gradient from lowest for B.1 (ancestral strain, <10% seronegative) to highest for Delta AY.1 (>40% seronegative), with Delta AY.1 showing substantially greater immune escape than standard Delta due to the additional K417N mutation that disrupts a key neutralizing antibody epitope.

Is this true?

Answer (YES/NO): NO